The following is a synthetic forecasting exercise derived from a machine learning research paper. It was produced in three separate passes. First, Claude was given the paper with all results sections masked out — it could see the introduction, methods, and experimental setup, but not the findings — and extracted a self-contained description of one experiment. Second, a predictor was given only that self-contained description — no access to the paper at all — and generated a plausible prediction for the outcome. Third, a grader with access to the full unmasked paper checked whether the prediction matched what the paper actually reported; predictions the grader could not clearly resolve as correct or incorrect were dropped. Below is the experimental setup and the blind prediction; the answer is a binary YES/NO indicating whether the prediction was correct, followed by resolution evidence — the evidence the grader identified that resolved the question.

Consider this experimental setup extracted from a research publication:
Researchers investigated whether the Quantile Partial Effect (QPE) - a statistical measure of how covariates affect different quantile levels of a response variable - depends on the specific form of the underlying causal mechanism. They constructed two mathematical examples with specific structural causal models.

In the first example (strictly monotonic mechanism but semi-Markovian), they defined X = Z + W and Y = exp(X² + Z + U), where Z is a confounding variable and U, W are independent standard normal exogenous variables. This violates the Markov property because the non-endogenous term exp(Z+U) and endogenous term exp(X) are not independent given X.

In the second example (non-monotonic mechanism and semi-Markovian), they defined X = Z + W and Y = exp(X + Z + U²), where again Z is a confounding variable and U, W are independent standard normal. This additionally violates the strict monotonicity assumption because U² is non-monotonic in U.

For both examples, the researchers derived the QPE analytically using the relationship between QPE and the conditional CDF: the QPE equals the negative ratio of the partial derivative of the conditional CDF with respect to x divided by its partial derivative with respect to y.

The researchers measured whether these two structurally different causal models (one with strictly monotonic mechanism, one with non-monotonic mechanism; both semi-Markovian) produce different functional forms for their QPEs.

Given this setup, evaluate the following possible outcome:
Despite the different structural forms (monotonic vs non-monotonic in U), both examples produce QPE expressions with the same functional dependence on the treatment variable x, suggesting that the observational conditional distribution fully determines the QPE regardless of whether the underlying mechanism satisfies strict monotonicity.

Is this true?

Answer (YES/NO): NO